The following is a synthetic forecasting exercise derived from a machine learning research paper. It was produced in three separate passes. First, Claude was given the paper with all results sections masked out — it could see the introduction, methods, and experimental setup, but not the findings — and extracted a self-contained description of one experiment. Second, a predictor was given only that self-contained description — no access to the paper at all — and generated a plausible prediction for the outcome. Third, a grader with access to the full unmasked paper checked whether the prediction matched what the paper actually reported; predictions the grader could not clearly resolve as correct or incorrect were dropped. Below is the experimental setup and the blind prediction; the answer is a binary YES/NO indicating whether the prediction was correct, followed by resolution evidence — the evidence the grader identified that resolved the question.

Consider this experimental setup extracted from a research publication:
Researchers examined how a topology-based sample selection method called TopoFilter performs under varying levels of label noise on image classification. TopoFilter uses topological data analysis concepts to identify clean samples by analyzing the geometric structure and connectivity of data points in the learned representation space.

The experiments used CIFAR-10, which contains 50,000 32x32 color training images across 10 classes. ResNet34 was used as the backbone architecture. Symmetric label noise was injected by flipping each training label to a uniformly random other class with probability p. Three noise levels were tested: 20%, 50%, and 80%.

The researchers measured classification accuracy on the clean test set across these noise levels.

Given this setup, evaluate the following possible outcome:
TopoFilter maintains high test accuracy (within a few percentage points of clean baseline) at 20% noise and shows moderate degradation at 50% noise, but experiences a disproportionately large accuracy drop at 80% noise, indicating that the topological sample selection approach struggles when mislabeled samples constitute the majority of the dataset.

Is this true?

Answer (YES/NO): YES